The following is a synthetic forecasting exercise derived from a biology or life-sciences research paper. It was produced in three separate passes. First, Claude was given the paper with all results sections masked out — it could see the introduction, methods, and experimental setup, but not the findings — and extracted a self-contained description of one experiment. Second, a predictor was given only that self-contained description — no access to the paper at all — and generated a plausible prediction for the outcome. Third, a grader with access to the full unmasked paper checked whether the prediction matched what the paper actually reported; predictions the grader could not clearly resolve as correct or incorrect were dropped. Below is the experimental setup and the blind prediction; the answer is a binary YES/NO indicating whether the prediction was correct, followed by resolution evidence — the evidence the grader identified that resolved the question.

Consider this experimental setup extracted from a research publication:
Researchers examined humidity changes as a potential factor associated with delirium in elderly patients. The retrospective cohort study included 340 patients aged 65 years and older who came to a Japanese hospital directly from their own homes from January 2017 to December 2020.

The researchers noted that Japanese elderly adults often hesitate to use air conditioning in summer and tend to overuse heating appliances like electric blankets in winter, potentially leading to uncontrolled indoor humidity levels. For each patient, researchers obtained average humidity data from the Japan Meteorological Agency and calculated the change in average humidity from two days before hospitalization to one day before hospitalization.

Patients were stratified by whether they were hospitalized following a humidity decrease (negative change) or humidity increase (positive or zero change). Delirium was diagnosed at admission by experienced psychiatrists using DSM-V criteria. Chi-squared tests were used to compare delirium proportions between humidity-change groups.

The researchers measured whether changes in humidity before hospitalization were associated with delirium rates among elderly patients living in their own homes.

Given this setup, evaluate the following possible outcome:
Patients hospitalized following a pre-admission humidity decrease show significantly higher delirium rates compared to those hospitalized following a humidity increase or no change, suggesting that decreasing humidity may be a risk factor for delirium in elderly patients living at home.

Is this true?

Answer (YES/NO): NO